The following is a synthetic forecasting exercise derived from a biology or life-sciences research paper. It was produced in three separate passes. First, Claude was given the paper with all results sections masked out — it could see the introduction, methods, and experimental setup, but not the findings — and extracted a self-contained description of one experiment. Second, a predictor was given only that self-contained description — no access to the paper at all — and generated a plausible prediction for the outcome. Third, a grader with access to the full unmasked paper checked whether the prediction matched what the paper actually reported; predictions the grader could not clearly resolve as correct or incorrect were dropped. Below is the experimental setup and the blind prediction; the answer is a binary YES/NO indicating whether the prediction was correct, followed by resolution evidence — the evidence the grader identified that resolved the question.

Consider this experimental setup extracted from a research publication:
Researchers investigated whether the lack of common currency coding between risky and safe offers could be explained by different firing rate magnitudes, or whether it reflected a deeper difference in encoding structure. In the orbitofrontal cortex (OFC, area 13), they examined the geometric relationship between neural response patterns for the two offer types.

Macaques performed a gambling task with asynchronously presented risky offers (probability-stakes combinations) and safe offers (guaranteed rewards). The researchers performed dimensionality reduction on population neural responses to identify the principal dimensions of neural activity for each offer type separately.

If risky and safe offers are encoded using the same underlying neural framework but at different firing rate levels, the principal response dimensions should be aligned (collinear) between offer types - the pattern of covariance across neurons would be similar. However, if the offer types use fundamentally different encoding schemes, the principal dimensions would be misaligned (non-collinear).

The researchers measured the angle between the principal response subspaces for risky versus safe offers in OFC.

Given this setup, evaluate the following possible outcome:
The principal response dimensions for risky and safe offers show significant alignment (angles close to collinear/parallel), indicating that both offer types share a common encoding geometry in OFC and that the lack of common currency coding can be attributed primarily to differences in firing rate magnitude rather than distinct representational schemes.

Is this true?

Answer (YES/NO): NO